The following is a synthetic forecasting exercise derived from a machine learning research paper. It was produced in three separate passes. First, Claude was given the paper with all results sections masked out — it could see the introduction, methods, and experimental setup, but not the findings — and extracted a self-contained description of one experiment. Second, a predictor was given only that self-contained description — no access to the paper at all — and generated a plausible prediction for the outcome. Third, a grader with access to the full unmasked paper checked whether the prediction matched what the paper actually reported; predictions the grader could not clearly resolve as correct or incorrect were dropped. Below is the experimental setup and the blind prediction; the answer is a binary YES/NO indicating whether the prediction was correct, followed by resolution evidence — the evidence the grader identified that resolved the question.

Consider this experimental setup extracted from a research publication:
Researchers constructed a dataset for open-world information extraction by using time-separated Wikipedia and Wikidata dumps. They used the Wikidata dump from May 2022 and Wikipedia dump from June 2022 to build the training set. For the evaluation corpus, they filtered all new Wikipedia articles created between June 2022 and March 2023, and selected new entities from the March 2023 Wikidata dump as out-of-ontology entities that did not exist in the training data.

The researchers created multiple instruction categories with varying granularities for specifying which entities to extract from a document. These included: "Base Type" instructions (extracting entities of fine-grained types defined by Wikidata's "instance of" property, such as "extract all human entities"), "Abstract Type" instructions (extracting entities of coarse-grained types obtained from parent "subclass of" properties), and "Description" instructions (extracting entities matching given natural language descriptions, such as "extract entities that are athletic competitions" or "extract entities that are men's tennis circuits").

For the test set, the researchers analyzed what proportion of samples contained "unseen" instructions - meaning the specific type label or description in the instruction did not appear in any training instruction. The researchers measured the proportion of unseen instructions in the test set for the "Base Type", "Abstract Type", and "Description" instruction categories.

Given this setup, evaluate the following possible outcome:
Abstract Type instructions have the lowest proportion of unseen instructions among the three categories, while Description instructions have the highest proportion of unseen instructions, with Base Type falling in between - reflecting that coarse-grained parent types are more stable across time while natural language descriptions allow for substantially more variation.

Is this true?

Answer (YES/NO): YES